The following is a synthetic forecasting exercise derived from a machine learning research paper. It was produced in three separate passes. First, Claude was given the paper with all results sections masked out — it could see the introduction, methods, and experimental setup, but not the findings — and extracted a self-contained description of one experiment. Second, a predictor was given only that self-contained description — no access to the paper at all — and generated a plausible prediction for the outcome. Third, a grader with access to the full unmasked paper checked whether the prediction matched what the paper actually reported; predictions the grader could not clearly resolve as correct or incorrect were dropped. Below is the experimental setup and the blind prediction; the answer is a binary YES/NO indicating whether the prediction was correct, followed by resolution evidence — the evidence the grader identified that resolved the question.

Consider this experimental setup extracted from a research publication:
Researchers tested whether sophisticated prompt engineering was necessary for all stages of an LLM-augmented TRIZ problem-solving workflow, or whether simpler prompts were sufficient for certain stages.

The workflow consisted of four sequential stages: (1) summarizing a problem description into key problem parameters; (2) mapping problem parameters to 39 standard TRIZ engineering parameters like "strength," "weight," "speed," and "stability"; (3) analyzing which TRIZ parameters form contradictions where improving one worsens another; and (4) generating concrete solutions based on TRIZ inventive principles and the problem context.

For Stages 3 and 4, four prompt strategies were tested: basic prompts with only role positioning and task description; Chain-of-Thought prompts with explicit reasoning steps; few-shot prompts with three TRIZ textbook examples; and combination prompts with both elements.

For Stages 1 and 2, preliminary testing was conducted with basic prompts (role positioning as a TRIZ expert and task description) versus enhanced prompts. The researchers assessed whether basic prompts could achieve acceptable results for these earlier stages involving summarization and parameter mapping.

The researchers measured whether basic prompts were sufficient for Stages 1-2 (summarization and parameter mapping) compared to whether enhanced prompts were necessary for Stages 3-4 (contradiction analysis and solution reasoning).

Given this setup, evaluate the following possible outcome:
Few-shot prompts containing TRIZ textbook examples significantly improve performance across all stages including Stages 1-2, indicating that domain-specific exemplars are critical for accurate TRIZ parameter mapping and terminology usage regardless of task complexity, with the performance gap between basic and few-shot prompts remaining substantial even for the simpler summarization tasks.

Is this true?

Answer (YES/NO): NO